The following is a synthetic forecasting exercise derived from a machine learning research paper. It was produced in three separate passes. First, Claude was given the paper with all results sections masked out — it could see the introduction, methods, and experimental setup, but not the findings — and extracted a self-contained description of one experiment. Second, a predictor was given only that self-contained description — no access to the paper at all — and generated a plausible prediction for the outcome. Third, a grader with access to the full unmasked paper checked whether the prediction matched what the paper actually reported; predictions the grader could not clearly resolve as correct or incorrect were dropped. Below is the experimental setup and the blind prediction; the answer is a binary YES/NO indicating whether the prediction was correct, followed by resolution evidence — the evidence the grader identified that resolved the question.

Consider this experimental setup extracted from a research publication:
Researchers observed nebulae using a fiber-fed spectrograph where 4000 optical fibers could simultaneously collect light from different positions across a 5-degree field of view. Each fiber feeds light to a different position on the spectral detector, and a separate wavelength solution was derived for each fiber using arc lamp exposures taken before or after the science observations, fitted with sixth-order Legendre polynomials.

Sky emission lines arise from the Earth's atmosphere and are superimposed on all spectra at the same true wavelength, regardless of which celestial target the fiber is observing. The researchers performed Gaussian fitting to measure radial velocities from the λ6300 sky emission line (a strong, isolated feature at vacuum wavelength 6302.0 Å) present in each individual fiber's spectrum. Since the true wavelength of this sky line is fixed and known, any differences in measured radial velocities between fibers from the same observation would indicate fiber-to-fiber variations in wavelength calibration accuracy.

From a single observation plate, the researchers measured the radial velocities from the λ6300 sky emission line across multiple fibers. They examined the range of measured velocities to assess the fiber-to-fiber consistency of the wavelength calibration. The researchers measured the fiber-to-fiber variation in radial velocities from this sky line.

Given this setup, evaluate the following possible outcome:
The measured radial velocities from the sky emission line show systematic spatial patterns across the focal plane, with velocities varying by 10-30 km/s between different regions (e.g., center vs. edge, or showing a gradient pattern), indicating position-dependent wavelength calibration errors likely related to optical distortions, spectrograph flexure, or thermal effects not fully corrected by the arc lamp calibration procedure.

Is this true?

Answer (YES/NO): NO